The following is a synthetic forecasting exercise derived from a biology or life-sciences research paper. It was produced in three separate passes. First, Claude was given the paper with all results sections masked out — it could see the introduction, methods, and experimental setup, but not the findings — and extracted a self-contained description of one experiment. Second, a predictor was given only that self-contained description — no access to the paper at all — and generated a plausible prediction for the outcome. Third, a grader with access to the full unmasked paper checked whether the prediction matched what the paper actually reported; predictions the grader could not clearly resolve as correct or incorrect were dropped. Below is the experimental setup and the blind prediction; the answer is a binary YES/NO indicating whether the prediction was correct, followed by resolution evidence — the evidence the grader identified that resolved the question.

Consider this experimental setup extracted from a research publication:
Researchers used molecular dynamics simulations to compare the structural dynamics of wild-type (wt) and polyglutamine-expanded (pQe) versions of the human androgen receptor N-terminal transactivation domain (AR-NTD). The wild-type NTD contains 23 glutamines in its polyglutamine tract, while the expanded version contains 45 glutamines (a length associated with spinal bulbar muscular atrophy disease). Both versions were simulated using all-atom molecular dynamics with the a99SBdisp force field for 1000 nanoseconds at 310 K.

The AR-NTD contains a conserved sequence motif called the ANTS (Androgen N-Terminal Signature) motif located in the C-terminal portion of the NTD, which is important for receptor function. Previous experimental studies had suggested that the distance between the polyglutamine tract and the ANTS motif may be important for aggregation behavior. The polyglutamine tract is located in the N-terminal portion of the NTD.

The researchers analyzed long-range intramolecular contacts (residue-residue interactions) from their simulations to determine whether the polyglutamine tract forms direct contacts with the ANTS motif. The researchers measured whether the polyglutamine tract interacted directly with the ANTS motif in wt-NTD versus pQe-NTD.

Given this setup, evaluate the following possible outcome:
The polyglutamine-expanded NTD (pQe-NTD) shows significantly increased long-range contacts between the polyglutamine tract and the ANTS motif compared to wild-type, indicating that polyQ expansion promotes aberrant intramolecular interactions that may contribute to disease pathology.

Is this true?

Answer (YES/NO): YES